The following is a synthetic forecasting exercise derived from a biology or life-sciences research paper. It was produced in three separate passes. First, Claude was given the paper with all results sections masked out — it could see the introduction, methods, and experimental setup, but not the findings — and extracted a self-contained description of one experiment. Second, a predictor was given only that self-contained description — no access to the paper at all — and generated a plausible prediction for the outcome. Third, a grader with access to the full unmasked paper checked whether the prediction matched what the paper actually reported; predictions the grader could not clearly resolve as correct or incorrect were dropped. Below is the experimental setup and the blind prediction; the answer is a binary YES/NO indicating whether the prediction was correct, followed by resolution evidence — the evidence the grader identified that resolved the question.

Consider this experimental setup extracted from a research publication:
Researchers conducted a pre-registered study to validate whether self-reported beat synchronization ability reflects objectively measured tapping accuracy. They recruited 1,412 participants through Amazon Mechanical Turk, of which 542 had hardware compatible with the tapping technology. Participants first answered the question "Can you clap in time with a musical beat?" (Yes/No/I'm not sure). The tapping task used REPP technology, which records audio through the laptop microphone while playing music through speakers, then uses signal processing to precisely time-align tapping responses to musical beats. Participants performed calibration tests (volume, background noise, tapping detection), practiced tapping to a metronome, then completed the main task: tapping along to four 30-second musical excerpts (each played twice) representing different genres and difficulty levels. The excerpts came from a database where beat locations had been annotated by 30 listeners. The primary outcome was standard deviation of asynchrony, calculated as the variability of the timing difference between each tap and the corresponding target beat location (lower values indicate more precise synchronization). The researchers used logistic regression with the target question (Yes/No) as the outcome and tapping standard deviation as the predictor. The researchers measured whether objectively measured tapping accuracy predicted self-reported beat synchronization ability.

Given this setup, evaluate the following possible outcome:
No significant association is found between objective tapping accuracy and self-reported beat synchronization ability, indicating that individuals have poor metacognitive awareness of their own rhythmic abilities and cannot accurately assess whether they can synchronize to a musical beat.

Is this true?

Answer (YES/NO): NO